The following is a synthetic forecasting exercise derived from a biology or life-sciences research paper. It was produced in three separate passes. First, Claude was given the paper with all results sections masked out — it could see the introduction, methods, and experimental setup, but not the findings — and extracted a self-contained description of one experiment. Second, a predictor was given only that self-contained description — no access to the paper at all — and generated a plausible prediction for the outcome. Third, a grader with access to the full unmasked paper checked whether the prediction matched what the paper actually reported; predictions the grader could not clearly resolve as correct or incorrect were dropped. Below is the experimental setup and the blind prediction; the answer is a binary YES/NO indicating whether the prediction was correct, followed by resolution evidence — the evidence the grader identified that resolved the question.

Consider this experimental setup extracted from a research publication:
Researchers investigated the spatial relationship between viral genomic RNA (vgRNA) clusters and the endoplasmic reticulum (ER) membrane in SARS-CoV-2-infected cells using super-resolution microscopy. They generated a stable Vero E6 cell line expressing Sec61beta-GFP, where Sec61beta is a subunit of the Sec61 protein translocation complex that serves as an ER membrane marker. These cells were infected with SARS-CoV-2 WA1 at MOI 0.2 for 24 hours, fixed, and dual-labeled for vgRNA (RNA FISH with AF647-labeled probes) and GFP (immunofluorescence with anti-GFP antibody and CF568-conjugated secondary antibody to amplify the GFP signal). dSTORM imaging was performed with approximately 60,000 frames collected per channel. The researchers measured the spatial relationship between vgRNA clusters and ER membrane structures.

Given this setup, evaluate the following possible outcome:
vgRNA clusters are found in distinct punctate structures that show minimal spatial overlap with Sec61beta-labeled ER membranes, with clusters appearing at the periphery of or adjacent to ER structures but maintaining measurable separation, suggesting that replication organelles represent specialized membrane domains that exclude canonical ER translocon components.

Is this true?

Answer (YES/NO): NO